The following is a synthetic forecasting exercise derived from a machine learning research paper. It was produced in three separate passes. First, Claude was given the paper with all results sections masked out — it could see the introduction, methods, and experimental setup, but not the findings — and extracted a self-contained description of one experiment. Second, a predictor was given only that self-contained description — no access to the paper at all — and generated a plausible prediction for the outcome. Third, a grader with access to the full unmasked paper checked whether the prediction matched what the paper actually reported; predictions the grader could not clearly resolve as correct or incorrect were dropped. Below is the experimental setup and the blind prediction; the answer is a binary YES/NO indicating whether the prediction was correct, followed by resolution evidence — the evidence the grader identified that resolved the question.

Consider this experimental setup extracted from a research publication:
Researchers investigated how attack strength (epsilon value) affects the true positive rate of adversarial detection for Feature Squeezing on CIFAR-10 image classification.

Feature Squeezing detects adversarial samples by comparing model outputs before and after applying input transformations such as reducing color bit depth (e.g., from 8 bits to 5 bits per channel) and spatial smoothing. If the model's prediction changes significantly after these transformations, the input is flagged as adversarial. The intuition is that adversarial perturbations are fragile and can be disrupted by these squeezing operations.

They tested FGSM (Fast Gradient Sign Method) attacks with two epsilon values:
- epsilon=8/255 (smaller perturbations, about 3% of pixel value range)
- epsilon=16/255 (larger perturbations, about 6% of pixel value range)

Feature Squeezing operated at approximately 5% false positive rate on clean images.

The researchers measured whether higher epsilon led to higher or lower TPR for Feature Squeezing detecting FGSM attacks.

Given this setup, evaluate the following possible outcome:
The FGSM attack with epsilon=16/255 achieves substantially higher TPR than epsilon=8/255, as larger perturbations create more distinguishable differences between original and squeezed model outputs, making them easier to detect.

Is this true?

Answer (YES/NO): YES